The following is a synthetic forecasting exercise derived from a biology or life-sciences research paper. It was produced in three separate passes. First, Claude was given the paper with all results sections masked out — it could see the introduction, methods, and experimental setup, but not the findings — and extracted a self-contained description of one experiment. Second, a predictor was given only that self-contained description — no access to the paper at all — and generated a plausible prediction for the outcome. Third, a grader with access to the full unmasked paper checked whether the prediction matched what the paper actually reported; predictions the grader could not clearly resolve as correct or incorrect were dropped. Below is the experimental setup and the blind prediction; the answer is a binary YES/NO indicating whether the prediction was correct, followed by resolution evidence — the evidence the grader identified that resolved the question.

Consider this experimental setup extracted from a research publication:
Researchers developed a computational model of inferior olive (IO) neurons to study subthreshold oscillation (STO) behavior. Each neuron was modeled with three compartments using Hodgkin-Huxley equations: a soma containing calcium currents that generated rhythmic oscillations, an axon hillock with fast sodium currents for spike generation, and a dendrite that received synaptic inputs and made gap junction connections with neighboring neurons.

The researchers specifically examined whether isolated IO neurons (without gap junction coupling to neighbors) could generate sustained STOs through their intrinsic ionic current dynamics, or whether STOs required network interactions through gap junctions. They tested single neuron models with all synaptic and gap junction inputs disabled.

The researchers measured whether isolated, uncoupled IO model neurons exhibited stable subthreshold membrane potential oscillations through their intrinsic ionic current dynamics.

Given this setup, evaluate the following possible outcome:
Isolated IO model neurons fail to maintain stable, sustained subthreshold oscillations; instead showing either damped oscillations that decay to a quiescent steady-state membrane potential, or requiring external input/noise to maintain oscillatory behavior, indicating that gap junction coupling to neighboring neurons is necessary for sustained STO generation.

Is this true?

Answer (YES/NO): NO